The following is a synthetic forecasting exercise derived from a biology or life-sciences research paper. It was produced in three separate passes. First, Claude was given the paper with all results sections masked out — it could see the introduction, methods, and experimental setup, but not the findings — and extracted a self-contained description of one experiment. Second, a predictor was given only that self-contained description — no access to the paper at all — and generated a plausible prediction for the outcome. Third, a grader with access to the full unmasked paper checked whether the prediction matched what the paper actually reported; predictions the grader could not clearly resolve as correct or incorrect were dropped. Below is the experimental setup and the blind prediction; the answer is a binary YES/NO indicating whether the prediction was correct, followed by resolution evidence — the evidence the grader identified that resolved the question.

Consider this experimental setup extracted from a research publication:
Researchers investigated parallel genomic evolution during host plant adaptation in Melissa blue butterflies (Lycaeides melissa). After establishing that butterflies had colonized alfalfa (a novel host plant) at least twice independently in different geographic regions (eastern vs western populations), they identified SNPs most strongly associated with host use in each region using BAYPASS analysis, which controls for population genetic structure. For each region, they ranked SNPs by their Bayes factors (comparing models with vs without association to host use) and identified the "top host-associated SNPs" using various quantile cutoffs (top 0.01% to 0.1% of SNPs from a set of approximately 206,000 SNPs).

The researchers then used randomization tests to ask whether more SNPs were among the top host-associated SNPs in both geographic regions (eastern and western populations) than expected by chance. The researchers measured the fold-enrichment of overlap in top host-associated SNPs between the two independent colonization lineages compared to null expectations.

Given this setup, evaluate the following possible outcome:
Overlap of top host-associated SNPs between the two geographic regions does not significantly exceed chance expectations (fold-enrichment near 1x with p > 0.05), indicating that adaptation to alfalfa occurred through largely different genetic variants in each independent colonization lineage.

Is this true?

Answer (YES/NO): NO